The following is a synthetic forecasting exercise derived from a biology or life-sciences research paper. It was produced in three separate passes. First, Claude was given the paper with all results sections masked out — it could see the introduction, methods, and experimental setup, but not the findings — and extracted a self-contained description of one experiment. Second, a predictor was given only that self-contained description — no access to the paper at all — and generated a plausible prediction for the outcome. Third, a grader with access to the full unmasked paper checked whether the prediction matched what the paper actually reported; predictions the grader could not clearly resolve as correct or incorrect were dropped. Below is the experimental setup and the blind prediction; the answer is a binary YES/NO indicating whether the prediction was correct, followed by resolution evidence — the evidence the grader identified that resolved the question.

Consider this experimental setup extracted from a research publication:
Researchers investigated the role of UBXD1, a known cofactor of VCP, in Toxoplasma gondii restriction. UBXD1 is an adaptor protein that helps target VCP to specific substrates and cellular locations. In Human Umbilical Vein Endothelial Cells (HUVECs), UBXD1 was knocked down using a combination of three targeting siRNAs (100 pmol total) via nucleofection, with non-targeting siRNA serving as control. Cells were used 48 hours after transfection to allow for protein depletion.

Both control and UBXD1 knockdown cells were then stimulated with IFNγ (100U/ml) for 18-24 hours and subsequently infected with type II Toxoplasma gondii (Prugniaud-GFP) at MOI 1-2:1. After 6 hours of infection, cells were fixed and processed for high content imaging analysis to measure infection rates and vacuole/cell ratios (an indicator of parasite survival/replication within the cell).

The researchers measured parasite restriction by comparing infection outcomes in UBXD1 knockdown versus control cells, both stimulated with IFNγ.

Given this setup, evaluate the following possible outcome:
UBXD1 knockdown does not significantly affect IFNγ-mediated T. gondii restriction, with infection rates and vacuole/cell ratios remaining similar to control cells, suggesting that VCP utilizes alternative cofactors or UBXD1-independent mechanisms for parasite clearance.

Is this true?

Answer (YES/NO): NO